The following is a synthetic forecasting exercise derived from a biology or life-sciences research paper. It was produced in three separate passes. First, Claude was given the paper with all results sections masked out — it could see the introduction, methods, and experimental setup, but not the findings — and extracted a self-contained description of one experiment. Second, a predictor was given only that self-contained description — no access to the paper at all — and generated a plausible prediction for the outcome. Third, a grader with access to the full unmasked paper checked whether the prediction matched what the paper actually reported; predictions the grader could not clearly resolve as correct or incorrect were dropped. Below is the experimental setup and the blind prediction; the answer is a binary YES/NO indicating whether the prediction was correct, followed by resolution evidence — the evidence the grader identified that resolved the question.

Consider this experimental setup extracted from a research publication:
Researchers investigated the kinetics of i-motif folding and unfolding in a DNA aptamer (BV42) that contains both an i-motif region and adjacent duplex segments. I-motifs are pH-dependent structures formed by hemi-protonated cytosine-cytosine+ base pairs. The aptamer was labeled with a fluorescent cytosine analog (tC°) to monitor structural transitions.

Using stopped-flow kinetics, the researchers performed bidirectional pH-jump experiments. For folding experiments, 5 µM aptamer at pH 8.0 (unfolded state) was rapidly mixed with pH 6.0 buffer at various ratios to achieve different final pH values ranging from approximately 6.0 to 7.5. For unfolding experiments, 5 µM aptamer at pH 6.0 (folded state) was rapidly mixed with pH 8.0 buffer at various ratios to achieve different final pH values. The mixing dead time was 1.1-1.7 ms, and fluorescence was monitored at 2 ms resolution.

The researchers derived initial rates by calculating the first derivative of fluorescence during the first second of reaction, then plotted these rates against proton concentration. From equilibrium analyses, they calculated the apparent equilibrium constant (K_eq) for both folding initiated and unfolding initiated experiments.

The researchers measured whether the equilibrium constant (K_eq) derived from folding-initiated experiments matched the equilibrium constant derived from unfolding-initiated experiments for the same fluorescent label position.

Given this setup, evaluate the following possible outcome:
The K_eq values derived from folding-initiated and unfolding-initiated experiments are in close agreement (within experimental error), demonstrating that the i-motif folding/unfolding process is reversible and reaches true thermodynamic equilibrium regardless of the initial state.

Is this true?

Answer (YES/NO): NO